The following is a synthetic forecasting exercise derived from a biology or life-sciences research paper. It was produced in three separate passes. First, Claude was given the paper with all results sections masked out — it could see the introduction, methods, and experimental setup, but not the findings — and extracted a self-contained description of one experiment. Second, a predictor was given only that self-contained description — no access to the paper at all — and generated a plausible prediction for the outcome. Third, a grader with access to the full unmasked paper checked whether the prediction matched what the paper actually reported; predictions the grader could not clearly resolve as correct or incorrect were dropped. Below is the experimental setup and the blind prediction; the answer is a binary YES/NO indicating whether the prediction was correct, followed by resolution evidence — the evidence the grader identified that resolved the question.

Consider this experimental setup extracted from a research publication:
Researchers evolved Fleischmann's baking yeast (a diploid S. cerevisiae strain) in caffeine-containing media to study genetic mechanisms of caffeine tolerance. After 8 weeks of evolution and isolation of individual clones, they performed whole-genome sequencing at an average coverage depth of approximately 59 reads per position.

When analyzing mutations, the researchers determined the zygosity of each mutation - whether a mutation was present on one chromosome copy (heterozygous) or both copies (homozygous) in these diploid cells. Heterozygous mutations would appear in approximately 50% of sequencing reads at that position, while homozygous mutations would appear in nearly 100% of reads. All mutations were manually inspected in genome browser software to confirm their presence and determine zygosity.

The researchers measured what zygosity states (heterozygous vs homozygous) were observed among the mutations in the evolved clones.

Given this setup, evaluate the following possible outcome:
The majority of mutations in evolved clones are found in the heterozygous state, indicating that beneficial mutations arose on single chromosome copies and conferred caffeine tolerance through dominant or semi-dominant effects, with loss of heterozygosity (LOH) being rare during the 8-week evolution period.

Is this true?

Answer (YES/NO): YES